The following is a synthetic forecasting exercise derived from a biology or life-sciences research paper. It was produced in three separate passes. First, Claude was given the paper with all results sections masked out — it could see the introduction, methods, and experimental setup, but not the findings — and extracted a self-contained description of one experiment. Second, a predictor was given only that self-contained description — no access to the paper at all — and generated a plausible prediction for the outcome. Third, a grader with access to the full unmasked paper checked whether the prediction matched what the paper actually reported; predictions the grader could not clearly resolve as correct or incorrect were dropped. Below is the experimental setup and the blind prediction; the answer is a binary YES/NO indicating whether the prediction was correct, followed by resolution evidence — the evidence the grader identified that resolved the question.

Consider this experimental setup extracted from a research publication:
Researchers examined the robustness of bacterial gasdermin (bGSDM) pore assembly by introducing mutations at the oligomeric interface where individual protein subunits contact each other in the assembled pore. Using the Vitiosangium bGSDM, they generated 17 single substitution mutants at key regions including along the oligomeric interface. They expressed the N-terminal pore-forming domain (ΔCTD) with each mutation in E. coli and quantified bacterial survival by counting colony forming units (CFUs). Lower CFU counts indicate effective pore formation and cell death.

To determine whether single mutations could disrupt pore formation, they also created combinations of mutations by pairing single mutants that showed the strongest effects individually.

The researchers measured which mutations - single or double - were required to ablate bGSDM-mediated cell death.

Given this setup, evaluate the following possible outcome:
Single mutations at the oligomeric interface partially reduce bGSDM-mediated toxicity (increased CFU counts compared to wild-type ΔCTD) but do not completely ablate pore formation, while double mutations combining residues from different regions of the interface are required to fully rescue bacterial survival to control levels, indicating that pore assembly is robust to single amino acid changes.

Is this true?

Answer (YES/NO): YES